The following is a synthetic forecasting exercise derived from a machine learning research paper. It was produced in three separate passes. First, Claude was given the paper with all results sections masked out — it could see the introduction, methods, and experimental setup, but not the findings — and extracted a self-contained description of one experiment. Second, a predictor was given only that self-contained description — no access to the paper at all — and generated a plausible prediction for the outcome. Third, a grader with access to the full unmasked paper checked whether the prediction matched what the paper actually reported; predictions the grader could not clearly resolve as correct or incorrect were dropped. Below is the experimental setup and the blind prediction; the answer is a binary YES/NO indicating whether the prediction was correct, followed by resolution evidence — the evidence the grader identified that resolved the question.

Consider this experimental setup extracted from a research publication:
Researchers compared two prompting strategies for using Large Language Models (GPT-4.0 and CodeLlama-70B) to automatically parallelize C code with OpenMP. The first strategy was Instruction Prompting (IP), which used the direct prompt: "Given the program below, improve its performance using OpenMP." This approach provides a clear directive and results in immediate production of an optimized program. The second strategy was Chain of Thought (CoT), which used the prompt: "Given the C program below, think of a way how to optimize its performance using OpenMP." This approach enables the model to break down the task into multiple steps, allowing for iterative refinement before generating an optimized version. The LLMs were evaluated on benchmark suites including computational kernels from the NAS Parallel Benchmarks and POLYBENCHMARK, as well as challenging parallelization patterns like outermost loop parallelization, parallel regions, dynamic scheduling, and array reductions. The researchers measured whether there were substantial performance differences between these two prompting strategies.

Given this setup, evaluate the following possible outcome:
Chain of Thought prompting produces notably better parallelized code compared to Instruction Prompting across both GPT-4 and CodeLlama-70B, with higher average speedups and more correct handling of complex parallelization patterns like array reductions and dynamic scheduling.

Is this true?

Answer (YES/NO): NO